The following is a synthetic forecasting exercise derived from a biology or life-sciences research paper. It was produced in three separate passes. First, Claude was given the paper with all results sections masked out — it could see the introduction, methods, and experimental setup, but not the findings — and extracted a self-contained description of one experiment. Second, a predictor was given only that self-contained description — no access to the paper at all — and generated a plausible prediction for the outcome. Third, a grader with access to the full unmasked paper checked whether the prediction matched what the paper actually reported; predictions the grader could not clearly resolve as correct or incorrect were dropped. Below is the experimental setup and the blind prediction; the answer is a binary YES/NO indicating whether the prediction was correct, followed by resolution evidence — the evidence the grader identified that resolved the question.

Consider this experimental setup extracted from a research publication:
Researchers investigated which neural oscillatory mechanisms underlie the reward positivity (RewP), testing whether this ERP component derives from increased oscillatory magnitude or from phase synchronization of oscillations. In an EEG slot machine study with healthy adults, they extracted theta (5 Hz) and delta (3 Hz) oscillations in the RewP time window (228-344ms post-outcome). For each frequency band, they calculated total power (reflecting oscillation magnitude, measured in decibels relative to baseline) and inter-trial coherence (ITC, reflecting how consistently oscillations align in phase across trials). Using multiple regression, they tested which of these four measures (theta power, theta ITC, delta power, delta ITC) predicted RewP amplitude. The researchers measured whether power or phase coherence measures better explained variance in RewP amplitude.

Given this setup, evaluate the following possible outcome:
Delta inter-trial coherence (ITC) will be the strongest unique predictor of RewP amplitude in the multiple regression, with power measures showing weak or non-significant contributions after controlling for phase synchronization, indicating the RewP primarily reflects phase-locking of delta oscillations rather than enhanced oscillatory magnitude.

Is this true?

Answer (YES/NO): NO